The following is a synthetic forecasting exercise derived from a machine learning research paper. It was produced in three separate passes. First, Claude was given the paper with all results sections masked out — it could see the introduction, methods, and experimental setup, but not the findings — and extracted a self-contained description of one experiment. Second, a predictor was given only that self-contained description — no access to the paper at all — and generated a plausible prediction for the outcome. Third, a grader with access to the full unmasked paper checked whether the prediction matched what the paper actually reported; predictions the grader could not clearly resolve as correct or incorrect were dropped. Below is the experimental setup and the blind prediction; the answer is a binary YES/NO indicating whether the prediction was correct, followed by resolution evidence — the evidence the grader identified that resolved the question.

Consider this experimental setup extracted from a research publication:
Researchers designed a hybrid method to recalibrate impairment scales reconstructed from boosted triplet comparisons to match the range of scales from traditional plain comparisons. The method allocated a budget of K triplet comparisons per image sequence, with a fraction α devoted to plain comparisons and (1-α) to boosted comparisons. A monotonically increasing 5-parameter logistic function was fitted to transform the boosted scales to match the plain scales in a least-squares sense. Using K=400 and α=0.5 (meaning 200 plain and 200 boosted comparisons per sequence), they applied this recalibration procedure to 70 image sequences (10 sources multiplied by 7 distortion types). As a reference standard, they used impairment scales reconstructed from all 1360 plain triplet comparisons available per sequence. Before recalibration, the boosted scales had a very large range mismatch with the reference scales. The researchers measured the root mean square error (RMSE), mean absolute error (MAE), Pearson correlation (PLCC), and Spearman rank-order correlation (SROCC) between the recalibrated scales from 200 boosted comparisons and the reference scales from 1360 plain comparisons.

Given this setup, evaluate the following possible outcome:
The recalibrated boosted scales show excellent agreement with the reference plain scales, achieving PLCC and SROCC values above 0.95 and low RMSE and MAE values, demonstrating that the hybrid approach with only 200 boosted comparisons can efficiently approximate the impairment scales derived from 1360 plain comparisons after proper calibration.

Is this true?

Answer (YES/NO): NO